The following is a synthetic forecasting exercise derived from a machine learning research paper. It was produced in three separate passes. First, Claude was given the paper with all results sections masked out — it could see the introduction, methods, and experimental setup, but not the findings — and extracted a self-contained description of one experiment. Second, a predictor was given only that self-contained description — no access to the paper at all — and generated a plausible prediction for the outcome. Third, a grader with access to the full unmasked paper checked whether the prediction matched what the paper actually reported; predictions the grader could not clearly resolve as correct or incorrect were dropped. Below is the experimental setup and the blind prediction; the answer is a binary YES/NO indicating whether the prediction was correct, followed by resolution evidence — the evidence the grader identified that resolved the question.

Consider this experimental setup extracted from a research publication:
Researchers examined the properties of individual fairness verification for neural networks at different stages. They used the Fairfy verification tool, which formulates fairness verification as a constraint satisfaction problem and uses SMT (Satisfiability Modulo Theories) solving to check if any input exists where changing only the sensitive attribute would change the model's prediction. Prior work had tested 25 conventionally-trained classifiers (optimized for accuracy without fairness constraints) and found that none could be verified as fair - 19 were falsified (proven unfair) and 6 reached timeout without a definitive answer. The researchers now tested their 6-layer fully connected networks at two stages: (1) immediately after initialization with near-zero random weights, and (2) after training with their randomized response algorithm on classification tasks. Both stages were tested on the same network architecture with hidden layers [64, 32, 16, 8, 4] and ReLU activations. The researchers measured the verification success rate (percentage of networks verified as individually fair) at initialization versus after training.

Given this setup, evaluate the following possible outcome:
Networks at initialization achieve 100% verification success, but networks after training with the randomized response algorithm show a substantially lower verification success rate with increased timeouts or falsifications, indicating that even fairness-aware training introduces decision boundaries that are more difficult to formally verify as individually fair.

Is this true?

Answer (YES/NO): NO